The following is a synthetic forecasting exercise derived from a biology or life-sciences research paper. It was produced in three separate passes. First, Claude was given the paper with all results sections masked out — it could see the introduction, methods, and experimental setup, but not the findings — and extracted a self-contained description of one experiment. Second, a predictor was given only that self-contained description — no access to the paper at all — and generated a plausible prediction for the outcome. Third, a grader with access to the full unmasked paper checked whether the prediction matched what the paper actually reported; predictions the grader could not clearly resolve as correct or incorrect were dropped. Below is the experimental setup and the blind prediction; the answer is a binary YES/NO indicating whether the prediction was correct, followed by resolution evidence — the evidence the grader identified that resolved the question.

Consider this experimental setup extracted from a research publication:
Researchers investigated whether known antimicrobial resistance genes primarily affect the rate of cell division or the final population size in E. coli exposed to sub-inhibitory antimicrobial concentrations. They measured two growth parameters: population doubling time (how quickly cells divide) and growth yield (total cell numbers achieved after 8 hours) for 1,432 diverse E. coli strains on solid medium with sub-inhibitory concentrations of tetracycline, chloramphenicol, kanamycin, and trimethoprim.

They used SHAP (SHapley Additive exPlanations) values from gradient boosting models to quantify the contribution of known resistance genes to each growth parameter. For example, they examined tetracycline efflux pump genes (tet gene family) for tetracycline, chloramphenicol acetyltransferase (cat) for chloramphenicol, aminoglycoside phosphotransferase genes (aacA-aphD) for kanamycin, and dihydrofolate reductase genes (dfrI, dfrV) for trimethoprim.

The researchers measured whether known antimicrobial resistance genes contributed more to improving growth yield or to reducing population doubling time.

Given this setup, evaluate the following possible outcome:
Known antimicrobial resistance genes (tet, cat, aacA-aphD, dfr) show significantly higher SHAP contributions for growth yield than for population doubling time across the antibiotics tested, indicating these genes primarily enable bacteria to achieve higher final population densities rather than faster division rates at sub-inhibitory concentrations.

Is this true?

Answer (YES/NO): YES